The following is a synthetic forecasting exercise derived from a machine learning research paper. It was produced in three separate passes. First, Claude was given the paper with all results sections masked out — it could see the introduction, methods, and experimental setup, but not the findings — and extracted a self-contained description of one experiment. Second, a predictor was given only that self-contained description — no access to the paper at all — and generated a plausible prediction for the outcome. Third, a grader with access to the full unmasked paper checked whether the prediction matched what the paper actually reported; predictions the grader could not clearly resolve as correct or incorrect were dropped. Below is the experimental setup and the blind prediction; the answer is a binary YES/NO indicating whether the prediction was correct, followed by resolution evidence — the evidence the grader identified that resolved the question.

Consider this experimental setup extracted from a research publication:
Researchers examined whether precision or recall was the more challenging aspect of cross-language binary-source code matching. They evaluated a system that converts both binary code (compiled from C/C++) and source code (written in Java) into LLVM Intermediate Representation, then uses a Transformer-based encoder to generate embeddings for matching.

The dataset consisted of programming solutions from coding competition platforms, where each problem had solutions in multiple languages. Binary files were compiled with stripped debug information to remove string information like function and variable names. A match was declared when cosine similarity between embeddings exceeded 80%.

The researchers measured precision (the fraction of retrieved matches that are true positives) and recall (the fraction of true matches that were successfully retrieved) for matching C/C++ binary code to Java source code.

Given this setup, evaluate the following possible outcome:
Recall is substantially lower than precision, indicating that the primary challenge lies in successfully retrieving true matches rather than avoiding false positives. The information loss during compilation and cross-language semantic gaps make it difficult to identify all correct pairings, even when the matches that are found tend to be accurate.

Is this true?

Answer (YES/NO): YES